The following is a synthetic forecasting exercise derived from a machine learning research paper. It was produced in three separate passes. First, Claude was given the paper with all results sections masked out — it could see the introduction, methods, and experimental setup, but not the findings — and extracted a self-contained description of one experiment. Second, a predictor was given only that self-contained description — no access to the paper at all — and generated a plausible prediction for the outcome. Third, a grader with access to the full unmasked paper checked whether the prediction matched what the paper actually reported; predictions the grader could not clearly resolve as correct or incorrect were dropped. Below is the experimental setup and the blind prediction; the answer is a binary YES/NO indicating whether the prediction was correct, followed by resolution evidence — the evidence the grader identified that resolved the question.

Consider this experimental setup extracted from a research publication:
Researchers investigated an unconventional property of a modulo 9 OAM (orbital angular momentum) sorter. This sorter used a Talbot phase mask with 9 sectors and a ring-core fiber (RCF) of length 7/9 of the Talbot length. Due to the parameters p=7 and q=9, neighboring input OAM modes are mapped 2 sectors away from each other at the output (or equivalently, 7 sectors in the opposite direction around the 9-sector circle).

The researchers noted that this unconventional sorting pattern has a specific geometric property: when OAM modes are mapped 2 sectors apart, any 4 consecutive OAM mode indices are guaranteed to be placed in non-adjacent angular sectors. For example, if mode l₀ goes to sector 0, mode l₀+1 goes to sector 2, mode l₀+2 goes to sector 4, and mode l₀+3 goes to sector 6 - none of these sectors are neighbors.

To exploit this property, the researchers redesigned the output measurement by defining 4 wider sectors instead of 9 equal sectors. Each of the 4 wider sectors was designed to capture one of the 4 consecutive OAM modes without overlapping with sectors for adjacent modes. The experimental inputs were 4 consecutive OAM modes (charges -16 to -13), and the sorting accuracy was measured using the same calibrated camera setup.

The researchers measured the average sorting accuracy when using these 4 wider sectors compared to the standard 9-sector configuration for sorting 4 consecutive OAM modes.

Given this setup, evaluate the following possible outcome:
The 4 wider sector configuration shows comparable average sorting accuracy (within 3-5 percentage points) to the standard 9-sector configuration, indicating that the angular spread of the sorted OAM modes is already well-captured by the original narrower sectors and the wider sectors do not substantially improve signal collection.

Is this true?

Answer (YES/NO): NO